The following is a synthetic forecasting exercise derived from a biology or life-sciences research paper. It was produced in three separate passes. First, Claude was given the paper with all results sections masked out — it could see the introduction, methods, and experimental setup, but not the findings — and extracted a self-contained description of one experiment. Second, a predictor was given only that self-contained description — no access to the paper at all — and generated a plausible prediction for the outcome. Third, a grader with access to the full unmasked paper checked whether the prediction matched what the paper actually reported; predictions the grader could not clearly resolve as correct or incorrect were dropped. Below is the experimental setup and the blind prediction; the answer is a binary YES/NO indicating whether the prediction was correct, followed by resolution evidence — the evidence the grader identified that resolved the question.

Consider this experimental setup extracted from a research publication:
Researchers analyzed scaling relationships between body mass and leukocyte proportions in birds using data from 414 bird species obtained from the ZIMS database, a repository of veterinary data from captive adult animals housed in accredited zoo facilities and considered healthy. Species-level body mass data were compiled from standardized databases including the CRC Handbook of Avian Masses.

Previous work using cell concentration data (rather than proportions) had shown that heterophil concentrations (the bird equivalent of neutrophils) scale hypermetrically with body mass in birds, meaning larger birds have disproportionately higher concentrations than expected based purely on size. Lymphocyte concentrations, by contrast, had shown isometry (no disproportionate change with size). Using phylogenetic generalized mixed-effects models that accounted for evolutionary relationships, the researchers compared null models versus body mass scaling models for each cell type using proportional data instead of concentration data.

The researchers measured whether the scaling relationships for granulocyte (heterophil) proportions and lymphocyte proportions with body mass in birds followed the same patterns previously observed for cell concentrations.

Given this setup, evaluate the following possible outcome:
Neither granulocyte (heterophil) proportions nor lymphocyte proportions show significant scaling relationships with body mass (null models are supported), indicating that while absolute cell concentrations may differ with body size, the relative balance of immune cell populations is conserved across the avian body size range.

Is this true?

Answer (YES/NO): NO